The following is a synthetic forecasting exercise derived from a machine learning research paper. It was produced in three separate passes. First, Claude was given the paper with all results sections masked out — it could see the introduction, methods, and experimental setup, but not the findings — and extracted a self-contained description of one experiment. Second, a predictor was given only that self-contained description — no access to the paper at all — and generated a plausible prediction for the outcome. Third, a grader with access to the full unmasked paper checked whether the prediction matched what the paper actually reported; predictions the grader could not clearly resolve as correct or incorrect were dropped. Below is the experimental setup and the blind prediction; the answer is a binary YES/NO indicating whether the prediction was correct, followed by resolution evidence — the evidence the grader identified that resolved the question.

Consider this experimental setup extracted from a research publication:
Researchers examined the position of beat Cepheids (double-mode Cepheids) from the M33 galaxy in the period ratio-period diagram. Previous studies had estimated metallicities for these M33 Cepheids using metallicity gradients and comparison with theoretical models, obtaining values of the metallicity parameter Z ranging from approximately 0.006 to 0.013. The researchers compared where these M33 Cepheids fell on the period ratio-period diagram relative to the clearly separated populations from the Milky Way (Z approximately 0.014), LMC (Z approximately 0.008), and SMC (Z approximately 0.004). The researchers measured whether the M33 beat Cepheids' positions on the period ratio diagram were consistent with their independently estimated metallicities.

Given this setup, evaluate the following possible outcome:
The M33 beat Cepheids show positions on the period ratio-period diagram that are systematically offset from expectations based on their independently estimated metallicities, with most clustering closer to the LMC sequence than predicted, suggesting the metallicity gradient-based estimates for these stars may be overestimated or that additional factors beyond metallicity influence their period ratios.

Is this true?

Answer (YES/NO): NO